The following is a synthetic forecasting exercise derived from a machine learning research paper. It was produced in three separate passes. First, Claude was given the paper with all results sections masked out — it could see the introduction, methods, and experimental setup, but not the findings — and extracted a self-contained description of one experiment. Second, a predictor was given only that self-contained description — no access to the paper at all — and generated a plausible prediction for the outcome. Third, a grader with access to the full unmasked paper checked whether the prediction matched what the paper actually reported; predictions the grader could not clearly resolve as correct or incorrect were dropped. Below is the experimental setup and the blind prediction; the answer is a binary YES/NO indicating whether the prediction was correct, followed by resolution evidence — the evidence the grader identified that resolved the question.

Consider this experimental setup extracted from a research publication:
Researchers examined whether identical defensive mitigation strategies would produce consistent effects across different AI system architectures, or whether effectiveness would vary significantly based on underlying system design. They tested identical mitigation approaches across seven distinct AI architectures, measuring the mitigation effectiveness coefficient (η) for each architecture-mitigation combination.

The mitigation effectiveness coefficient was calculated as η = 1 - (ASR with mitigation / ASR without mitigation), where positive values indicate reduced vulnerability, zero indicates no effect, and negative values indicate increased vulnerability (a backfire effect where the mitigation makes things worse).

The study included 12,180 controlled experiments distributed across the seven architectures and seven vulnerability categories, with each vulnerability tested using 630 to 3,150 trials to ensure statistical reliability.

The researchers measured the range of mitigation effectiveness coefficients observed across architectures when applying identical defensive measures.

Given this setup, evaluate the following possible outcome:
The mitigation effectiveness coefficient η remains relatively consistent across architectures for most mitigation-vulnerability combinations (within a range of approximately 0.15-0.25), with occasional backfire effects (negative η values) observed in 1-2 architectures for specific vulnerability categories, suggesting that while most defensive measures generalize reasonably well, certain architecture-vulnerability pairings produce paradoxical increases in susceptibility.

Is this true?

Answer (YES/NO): NO